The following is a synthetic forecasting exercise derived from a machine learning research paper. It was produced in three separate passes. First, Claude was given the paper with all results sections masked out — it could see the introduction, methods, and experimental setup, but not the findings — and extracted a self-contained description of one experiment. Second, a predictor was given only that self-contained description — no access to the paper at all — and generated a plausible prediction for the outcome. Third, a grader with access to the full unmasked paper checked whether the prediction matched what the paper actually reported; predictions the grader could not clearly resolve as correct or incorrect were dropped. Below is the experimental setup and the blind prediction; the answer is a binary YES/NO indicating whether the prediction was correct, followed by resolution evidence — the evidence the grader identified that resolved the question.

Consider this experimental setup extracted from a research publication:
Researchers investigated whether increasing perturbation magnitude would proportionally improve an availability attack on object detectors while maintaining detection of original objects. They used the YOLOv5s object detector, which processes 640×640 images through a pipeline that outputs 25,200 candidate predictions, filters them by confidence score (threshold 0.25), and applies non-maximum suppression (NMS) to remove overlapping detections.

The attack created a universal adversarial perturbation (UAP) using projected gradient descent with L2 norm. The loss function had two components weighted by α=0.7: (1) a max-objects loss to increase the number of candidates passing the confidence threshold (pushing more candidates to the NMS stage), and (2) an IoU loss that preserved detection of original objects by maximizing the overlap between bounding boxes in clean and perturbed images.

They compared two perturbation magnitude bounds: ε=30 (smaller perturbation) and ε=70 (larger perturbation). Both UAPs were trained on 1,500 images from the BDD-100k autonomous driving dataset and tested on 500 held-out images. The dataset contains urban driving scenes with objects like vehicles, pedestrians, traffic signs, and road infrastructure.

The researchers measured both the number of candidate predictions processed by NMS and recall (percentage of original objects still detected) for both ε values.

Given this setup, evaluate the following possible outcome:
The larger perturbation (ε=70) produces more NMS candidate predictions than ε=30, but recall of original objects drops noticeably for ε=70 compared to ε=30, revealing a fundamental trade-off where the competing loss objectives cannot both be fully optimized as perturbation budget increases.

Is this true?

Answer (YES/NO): NO